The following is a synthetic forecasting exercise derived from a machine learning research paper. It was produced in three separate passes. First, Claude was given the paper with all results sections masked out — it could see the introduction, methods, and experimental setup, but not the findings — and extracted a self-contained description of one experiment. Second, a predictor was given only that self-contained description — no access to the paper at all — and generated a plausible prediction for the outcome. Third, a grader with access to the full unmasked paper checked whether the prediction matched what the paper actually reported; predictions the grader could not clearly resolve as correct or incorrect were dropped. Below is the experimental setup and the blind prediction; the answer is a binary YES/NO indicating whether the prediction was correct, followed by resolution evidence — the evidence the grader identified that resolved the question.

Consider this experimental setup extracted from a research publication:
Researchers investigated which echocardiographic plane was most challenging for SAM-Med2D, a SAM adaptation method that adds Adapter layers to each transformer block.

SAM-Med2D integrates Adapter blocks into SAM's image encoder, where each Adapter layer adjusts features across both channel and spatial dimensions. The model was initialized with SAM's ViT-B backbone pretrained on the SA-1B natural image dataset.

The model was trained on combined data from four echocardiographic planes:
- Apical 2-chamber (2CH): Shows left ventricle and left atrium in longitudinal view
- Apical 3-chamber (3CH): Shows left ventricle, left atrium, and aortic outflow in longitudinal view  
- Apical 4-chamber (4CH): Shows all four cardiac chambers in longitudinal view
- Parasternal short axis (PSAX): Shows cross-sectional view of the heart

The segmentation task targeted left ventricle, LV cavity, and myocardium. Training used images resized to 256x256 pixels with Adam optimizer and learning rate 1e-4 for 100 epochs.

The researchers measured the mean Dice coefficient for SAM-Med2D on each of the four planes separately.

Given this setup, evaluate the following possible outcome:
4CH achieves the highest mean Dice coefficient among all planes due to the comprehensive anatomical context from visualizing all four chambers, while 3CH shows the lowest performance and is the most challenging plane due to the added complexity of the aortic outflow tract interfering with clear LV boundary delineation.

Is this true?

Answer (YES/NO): NO